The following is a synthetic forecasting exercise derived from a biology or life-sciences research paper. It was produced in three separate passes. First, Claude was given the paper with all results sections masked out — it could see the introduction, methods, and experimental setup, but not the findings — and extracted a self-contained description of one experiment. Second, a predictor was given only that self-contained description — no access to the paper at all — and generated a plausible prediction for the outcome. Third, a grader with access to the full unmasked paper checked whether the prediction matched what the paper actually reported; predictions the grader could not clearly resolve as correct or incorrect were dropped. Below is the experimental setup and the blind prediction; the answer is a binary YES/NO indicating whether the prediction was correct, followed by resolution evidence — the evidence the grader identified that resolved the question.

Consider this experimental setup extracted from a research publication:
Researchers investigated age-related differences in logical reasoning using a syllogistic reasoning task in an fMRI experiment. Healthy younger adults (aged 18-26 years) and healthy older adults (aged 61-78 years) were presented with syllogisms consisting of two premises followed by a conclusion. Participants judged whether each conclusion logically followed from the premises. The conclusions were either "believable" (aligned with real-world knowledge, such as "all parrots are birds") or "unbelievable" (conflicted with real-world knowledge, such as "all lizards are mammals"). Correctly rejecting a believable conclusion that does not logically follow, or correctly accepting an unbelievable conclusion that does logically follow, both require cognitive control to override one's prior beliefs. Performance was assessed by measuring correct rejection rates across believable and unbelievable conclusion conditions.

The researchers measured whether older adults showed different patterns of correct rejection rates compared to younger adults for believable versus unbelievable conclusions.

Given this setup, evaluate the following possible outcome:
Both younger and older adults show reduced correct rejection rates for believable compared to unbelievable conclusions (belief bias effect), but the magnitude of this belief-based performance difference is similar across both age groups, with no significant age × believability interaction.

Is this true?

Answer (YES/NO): NO